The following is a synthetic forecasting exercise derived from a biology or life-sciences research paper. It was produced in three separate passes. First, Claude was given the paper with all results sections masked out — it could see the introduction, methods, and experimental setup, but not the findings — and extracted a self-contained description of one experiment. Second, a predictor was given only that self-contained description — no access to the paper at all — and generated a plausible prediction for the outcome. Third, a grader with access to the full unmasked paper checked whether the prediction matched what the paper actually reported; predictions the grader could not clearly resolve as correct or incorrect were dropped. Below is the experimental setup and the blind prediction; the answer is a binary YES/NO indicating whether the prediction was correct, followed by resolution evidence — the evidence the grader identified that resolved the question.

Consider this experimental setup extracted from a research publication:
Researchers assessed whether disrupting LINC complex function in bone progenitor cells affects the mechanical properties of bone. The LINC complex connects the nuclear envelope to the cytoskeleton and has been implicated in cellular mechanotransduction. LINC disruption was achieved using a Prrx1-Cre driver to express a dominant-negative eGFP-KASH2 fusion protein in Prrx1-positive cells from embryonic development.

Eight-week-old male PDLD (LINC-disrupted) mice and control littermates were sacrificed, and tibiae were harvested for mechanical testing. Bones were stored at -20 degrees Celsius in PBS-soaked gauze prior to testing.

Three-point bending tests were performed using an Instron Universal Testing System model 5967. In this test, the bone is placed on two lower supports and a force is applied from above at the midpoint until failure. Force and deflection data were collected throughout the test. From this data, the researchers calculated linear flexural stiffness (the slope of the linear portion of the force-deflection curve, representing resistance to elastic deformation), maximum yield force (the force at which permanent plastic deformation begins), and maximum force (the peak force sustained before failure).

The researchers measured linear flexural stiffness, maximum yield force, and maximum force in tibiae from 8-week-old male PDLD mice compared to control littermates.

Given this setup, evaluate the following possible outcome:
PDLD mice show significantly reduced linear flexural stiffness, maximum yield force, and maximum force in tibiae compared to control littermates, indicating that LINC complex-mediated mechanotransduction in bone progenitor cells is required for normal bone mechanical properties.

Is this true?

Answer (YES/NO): NO